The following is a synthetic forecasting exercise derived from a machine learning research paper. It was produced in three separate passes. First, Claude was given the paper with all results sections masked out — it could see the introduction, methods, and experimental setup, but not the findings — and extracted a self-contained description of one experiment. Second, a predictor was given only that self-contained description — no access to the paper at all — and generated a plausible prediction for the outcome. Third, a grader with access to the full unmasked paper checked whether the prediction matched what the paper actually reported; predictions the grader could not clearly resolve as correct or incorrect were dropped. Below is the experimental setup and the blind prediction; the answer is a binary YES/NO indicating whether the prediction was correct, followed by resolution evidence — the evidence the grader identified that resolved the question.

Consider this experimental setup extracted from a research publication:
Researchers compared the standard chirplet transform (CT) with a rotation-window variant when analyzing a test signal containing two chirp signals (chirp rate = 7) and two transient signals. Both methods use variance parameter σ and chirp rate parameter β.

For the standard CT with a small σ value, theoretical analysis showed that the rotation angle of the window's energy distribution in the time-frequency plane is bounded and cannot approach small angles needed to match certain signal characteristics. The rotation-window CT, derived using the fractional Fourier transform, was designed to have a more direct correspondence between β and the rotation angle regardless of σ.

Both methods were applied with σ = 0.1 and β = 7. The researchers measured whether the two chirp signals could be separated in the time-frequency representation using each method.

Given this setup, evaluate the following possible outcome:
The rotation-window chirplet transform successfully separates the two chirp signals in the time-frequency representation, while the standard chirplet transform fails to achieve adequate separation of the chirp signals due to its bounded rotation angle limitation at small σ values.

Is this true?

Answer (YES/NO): YES